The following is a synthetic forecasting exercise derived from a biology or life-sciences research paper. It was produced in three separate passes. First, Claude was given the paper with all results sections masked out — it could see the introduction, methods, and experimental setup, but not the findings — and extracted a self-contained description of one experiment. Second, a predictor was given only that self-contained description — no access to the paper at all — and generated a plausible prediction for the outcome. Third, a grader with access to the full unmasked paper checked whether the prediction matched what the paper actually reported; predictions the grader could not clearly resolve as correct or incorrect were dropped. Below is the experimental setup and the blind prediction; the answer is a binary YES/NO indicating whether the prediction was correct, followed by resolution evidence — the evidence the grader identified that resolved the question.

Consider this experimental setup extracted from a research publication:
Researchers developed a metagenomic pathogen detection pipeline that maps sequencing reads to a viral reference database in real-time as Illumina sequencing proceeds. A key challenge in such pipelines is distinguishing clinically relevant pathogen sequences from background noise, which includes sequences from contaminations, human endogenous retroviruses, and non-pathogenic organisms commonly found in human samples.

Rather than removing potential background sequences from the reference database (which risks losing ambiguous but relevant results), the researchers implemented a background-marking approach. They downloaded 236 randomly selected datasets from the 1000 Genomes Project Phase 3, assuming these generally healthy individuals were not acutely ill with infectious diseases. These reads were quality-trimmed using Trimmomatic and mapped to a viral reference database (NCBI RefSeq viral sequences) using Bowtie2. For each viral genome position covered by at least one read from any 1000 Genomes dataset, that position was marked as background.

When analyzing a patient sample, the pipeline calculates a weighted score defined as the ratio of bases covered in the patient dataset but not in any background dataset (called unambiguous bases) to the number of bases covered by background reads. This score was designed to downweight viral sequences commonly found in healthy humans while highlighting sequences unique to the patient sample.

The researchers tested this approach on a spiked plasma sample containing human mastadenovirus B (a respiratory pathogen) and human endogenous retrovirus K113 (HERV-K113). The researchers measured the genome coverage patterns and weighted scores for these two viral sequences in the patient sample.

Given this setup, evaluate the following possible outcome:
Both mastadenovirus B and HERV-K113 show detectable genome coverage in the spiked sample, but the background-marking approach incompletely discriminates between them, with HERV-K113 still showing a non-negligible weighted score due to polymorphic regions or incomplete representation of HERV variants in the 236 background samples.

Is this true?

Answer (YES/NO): NO